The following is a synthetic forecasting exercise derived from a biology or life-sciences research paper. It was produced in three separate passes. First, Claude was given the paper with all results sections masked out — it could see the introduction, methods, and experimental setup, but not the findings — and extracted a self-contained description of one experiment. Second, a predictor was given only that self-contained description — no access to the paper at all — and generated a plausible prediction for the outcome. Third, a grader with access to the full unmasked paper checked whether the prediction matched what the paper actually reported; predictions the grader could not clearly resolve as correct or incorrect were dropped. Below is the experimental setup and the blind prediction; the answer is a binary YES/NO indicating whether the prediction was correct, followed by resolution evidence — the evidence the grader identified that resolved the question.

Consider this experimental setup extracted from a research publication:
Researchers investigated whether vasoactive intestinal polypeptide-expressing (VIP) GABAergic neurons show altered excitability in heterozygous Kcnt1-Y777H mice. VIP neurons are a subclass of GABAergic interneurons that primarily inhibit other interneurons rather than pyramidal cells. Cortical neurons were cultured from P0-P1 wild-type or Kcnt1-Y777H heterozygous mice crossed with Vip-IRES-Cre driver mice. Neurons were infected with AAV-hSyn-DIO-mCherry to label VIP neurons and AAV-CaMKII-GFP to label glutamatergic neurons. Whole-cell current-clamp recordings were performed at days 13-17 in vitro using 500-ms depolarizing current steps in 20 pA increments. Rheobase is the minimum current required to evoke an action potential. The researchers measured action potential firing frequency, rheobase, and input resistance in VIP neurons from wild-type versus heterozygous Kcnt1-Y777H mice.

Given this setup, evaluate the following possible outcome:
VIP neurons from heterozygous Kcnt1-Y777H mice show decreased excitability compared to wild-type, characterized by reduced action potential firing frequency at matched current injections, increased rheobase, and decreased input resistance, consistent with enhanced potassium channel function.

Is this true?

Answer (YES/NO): NO